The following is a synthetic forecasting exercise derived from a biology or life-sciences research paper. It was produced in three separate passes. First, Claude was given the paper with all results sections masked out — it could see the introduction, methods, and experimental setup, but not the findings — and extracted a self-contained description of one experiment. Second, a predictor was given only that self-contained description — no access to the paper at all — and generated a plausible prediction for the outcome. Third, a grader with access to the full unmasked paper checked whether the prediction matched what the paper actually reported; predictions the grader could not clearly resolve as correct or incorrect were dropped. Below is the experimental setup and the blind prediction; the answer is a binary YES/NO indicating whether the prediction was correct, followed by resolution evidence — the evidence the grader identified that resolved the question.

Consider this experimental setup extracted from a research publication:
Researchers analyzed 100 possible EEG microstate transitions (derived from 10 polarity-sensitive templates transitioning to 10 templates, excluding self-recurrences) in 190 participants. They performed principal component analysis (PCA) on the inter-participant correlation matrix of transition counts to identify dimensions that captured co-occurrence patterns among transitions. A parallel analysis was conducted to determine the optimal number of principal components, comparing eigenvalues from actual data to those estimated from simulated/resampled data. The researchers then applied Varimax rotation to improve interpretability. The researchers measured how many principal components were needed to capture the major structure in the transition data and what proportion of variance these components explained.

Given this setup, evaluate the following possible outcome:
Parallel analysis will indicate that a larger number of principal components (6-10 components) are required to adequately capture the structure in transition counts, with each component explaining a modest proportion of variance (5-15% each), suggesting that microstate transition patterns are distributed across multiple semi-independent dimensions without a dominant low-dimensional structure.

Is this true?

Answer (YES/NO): YES